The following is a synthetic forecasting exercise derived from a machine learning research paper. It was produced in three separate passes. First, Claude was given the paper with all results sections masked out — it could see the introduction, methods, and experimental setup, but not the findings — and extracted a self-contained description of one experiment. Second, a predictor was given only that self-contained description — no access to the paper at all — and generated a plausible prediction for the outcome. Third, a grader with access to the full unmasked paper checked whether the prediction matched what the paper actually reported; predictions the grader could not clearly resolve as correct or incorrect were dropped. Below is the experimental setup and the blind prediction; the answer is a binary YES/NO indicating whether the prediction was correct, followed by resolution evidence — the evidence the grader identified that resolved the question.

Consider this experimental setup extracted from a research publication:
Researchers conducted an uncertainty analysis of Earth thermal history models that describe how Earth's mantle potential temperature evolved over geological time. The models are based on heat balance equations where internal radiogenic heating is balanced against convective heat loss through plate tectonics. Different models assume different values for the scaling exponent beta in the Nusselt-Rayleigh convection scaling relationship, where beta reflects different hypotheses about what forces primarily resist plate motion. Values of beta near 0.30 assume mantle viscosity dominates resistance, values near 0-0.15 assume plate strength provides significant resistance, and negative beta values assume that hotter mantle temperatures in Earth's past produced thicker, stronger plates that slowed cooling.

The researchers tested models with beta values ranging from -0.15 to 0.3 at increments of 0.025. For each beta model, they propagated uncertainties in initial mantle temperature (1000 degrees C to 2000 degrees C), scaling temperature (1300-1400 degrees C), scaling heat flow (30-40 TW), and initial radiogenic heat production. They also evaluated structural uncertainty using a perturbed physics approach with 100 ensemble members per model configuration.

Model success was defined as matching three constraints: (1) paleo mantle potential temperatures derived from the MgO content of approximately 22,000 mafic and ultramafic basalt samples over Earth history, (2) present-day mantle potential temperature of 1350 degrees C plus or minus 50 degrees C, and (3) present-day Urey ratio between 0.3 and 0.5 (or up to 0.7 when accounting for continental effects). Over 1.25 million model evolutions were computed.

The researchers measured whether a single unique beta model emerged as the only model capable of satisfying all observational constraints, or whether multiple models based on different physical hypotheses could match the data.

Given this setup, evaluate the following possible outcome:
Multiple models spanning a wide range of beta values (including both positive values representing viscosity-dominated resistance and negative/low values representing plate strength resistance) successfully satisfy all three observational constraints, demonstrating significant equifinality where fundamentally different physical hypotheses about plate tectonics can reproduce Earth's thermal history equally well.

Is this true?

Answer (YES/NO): YES